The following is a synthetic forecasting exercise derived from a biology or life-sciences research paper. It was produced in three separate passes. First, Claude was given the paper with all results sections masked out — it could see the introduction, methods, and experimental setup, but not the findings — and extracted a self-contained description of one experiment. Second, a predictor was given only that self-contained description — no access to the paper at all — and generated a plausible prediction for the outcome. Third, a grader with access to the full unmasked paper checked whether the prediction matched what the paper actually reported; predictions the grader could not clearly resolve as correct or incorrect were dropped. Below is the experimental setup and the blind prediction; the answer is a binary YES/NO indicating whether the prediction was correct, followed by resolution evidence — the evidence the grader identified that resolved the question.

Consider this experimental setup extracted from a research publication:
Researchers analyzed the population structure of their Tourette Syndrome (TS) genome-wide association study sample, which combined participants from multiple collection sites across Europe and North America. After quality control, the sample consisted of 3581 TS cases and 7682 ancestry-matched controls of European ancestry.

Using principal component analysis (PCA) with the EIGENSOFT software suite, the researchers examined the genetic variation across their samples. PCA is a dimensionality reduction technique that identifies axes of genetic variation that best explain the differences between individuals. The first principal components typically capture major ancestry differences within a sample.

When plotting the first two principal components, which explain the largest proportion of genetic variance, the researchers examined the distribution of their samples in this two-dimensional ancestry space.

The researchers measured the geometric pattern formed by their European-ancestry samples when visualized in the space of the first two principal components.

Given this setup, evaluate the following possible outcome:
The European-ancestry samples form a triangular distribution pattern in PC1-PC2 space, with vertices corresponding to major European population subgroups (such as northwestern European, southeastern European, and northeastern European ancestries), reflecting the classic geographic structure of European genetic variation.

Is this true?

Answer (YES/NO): NO